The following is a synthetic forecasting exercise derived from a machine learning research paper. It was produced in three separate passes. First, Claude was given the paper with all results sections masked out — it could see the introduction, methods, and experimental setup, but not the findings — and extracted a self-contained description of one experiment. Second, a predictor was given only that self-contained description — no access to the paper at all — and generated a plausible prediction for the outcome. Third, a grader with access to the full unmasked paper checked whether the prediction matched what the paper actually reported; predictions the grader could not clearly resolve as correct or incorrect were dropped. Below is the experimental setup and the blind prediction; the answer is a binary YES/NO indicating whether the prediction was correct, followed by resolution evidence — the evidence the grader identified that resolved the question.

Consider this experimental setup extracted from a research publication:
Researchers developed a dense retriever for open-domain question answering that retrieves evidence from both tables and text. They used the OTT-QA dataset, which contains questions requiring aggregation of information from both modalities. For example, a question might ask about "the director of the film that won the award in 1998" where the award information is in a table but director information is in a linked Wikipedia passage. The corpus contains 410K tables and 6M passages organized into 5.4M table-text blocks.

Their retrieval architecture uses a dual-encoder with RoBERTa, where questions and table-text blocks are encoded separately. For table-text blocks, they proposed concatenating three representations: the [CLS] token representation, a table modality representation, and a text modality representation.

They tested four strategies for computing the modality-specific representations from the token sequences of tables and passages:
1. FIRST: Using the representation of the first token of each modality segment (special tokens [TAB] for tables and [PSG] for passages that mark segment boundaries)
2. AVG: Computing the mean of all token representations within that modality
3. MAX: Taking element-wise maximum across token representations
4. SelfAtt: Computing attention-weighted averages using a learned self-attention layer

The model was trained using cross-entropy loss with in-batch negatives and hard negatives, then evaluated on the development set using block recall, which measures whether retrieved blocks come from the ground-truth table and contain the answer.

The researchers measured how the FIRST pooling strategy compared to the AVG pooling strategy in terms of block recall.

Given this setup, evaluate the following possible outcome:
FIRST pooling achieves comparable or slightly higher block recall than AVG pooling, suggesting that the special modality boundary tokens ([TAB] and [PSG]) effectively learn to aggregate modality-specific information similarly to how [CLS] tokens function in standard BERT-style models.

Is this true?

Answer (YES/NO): YES